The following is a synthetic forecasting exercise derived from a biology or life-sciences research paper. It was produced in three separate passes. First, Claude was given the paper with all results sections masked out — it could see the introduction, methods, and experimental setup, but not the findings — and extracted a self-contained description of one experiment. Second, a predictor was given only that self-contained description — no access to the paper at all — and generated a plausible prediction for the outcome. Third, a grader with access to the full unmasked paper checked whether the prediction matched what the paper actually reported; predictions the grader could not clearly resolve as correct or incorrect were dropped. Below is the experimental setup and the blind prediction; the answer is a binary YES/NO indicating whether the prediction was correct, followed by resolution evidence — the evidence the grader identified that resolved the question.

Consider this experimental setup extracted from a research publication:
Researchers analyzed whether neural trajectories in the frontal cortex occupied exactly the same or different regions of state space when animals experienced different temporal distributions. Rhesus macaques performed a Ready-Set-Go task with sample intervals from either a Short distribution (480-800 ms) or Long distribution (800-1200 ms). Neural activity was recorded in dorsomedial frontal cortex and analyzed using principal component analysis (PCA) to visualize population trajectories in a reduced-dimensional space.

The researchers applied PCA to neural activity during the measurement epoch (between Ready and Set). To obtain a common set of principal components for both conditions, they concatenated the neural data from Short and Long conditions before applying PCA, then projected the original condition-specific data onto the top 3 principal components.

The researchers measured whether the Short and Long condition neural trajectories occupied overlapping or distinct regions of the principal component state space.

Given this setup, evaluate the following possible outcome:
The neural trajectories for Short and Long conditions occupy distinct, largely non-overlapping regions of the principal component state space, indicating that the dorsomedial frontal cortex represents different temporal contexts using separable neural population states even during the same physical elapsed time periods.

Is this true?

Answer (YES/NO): YES